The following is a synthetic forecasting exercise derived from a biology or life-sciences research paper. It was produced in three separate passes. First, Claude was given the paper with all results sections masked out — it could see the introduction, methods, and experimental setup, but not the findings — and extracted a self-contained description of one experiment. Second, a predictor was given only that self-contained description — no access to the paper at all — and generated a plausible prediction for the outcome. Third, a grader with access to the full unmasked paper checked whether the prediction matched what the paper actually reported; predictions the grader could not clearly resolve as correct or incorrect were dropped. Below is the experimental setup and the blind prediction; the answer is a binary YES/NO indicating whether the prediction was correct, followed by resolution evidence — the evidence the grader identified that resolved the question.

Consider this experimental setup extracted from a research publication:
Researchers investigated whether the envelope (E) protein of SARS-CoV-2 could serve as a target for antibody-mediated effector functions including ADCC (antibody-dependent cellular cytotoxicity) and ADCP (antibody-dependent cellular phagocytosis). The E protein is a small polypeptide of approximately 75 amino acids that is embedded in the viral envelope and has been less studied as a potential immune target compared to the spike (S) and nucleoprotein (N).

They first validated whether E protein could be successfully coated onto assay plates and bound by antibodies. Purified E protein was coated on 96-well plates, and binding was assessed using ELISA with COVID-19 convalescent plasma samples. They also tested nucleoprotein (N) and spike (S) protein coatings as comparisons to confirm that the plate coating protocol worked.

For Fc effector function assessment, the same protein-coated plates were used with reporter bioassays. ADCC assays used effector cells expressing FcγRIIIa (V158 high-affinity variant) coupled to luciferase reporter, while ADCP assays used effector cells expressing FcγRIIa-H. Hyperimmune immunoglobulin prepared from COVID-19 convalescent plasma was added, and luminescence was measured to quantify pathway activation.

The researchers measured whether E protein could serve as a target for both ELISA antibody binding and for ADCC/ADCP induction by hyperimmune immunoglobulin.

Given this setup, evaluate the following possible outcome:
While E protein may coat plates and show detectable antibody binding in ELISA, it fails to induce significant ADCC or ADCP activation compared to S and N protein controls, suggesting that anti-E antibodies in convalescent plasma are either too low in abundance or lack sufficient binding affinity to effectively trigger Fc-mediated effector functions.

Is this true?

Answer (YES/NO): NO